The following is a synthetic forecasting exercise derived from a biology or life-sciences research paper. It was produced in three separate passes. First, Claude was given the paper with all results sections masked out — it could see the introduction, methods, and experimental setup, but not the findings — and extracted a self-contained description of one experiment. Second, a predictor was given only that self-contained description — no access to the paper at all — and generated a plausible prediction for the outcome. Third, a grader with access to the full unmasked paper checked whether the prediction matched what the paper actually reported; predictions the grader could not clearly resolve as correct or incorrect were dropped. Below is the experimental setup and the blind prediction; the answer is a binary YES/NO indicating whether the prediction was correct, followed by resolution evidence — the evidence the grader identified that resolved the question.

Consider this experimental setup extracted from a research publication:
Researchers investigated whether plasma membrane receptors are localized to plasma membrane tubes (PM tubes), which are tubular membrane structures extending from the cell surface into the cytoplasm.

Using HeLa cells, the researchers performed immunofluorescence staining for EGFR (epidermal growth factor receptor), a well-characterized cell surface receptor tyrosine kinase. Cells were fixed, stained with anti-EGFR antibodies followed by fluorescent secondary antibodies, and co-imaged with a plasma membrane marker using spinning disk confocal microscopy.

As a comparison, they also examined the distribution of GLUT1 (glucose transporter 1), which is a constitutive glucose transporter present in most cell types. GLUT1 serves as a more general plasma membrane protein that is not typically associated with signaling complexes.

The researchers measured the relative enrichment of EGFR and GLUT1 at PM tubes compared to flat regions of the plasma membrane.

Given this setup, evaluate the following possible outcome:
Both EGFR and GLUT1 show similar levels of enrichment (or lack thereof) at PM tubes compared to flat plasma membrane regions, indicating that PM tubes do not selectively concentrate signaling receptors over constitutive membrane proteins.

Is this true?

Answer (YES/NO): NO